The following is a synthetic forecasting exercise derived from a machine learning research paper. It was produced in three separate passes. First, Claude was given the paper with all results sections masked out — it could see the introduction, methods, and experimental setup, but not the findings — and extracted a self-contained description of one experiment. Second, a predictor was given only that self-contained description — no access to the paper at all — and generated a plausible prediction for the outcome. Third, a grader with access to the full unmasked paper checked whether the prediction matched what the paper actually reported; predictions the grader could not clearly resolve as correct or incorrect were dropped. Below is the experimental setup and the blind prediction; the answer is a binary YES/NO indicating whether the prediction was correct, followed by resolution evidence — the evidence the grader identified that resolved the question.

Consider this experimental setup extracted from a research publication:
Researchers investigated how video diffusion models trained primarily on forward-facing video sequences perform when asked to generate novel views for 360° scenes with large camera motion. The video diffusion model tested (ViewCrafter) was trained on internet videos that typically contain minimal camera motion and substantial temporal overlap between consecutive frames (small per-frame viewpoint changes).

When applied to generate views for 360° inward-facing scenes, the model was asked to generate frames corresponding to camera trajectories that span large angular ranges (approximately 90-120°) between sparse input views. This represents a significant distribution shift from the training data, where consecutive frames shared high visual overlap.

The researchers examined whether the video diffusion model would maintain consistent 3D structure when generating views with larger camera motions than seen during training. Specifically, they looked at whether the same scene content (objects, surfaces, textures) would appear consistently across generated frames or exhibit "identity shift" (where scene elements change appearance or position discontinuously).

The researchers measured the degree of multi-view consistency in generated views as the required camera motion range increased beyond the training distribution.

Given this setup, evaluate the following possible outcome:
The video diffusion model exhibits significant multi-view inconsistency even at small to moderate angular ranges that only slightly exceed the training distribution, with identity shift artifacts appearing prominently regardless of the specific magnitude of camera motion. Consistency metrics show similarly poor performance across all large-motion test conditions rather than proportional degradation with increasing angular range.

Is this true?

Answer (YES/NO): NO